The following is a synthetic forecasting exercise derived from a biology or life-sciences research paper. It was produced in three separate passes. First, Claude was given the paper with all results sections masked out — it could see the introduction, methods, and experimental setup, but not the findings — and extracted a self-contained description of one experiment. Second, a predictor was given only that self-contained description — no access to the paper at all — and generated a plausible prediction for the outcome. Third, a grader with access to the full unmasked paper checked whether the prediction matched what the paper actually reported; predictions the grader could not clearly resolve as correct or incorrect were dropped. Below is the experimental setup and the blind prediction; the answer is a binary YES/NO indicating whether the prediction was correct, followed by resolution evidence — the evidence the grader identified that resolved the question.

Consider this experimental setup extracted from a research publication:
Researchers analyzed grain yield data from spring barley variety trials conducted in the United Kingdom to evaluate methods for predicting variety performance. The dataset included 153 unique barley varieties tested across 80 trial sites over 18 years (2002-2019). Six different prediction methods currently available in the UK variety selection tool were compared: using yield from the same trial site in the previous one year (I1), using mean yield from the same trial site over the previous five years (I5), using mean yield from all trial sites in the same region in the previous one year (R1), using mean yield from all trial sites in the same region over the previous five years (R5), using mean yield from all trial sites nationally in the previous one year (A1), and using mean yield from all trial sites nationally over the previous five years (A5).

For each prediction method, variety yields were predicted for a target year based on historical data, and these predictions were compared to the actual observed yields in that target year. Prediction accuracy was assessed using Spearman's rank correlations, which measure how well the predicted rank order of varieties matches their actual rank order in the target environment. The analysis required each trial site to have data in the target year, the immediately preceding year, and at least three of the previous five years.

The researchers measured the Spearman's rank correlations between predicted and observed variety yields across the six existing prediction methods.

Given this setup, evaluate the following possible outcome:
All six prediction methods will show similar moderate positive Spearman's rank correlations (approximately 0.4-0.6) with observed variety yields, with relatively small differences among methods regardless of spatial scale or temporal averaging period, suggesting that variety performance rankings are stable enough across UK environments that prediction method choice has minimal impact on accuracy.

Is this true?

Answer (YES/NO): NO